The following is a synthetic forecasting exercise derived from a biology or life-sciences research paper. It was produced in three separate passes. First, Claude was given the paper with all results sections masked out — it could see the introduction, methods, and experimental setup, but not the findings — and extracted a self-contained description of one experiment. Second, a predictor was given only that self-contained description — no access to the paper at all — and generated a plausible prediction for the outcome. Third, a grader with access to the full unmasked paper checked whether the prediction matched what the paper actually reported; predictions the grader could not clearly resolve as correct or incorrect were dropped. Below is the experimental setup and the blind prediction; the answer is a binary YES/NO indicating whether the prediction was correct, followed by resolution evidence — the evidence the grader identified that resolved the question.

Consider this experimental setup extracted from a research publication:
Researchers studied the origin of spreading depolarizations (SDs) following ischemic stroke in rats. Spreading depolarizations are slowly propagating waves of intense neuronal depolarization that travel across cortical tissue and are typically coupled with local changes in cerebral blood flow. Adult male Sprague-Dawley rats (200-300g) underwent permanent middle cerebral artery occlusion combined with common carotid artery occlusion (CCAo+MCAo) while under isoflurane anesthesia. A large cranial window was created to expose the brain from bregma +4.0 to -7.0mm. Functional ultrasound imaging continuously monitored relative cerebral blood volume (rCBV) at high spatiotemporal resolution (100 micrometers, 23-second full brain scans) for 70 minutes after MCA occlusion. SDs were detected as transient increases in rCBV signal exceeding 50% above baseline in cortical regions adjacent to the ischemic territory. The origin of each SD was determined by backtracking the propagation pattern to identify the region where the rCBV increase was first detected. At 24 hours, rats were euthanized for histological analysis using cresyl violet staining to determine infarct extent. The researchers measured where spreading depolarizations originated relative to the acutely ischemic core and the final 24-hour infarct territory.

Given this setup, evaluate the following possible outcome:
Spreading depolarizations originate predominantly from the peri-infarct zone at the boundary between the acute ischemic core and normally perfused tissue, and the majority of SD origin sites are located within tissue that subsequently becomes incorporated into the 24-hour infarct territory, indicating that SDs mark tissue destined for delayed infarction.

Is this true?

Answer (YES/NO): YES